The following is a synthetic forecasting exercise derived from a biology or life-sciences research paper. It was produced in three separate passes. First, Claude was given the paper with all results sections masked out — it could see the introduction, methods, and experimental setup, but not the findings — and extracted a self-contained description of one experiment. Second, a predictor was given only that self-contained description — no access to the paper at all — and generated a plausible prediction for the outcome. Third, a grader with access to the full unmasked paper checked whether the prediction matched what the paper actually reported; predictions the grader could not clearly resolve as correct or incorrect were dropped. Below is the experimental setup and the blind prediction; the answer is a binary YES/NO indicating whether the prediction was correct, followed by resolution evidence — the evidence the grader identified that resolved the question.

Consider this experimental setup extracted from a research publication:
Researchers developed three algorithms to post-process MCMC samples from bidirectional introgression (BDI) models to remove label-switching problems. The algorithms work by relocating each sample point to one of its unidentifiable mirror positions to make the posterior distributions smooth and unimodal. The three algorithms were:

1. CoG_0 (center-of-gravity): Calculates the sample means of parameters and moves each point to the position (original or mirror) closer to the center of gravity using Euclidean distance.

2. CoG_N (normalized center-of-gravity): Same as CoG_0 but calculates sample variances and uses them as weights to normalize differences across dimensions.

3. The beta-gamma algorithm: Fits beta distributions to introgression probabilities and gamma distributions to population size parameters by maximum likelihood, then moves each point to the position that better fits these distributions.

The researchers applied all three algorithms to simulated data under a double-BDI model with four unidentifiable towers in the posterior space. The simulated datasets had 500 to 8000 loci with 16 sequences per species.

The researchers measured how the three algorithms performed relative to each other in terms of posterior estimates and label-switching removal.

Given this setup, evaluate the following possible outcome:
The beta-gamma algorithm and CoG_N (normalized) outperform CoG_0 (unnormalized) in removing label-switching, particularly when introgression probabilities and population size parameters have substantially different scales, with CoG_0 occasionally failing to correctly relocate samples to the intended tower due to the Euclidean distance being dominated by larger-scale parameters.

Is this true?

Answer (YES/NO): NO